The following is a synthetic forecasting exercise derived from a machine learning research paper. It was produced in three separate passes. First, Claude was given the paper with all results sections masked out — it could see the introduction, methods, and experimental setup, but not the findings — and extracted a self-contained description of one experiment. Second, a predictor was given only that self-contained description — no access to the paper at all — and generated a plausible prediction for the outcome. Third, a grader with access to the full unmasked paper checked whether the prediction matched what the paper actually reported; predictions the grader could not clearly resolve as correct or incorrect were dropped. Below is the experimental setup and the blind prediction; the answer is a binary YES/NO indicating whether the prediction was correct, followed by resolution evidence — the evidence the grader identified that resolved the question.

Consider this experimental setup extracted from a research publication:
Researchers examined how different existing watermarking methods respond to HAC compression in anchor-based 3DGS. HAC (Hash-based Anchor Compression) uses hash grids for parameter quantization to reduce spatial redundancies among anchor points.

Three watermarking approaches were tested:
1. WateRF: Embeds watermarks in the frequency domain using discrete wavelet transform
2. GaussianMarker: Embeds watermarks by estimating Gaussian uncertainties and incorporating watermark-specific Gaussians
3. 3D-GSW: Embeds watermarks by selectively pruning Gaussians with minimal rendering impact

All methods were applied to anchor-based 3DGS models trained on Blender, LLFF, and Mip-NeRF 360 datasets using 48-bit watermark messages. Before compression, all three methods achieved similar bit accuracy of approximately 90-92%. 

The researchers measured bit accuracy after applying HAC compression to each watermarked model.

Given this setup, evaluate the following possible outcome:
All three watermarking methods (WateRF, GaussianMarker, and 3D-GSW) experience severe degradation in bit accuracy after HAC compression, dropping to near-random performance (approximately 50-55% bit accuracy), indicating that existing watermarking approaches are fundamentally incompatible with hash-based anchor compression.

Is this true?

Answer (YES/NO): NO